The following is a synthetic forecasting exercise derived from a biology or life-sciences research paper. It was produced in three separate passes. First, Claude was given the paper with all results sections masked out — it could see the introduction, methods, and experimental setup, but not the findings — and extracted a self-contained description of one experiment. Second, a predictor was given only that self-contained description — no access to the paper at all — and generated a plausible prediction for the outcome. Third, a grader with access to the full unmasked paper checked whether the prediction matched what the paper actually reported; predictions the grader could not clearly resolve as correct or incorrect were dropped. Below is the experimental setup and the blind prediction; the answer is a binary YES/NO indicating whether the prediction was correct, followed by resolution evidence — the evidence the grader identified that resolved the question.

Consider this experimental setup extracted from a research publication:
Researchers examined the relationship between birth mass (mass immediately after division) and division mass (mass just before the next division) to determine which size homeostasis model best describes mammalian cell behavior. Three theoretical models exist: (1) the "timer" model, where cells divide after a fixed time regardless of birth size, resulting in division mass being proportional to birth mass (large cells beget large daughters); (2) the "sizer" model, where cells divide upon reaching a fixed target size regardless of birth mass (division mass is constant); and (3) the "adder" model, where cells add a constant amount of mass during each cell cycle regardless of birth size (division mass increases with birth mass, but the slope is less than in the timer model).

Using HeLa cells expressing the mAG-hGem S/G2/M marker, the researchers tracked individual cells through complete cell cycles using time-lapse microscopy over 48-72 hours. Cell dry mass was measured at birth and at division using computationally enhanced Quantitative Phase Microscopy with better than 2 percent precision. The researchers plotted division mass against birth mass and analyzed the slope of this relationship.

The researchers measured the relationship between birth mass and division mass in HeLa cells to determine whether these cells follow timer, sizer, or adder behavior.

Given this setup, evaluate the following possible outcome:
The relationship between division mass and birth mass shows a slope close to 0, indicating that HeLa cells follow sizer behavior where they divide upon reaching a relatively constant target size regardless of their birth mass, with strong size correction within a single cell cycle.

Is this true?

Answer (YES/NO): NO